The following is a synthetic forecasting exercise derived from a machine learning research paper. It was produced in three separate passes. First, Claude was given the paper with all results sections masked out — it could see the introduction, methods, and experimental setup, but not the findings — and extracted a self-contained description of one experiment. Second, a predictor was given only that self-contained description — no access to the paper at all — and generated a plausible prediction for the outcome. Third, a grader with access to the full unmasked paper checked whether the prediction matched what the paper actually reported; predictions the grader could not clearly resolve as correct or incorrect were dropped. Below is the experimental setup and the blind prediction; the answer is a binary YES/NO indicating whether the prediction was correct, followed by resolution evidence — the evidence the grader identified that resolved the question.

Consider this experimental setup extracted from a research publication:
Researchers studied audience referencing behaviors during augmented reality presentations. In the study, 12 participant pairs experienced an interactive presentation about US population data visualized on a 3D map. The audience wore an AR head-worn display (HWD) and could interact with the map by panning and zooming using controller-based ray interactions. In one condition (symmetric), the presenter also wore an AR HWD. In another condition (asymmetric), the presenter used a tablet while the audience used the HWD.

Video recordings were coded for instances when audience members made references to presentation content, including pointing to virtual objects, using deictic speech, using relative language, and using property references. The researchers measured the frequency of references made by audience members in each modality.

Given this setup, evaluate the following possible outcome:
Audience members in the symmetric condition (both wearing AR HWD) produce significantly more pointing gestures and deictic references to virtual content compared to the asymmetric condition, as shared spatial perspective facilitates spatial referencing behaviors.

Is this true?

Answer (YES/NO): NO